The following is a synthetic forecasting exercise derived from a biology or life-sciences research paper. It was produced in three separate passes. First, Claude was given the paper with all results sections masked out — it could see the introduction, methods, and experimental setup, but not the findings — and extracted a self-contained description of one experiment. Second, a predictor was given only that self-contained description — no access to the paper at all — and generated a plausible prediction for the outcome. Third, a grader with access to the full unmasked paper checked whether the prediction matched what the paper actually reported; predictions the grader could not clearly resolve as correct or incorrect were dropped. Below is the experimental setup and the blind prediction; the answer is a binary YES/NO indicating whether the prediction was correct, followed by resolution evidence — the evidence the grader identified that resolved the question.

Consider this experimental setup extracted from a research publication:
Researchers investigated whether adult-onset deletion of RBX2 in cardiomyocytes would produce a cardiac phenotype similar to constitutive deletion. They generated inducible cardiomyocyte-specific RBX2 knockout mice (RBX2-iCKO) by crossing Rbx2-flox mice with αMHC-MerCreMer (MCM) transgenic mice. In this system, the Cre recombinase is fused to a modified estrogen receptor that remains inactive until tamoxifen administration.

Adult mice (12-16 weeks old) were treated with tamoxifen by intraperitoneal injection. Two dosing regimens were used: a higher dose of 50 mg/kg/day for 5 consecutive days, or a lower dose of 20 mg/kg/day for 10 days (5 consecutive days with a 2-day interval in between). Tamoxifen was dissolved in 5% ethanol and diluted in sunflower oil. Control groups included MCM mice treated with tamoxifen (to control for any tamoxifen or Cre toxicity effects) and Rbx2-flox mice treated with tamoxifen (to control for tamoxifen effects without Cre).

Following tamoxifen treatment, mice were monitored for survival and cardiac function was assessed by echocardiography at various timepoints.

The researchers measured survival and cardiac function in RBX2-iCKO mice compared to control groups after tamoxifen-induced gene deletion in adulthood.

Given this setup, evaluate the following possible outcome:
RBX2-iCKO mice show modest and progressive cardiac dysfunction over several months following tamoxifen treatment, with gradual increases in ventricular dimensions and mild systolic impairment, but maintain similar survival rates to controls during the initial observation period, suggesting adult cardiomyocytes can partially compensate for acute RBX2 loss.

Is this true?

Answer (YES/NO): NO